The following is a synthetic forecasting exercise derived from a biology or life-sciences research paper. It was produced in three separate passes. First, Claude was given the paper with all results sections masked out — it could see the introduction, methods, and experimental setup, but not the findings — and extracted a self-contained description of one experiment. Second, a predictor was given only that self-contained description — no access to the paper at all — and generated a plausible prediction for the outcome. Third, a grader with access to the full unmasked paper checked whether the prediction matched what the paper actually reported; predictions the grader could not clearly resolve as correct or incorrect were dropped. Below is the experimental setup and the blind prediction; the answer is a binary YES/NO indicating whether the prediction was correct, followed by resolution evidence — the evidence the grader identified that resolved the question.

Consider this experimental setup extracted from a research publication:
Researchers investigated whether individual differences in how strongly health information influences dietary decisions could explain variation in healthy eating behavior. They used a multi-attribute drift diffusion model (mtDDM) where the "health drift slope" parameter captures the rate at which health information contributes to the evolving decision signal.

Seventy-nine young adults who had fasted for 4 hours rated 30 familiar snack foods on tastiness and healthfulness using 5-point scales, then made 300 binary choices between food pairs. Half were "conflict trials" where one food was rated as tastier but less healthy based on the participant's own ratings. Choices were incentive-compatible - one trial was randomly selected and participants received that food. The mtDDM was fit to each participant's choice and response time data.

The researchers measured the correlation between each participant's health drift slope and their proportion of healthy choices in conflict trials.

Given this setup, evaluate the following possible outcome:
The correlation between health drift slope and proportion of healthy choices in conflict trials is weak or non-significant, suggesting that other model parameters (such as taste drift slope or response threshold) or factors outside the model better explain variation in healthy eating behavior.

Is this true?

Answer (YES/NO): NO